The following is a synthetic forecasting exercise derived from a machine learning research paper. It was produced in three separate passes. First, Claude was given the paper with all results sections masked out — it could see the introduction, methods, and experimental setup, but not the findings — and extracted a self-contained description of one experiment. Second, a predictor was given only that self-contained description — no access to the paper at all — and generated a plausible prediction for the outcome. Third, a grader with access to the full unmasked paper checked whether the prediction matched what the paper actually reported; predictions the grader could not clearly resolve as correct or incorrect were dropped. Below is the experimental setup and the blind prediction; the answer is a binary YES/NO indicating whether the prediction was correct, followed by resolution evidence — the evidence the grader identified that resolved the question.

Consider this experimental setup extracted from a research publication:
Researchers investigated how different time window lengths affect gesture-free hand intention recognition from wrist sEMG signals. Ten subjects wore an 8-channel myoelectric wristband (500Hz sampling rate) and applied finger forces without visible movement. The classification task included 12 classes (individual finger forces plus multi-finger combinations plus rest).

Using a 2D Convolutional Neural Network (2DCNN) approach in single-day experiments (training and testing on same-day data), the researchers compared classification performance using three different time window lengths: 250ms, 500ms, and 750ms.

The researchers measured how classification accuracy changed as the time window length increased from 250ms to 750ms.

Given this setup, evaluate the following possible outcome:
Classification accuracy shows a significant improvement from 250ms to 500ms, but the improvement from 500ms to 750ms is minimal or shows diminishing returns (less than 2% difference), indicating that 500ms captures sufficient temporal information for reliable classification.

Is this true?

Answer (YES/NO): YES